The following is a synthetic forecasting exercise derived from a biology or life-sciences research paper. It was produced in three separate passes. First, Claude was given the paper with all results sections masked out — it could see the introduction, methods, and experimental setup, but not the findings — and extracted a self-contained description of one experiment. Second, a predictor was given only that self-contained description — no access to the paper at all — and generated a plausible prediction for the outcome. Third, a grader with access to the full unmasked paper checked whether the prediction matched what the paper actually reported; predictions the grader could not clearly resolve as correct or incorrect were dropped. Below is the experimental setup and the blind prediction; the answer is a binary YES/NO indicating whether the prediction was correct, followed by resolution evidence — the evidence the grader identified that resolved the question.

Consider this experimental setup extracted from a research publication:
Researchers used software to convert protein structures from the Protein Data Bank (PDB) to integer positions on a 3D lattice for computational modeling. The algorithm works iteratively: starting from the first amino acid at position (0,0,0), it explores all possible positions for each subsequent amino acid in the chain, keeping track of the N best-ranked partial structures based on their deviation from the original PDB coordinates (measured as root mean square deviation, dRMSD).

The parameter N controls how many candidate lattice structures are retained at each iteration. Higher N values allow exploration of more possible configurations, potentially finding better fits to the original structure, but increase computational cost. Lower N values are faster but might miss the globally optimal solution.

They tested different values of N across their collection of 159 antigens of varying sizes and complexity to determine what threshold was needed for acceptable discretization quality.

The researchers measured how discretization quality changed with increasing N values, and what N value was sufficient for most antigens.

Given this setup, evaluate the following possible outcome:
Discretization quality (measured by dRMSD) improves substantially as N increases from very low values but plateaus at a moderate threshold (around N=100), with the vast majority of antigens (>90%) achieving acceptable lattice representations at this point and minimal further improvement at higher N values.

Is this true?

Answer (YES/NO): NO